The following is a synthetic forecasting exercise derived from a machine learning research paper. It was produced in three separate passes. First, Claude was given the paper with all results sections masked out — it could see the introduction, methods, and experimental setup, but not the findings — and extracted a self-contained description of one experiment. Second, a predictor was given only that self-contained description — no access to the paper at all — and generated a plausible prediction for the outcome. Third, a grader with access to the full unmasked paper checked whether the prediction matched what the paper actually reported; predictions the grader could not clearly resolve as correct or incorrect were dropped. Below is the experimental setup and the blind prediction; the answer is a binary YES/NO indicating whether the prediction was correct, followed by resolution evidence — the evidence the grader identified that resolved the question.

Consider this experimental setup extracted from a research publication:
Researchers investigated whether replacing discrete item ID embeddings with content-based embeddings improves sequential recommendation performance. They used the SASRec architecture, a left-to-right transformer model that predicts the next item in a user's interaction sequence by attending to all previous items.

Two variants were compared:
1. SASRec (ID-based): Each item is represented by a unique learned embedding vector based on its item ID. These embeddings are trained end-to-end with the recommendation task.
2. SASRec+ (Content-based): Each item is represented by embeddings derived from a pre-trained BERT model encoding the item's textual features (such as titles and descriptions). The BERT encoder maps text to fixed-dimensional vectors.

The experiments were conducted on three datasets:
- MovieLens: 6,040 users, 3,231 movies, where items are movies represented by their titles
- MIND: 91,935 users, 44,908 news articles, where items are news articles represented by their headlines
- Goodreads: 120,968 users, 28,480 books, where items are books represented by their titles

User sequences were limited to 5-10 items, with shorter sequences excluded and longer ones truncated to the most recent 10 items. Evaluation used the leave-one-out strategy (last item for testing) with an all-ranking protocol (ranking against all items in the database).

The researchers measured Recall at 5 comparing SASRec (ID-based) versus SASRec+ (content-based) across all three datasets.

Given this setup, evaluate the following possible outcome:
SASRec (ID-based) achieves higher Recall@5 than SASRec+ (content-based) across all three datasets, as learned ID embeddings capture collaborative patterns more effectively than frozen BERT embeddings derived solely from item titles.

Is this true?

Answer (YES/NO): NO